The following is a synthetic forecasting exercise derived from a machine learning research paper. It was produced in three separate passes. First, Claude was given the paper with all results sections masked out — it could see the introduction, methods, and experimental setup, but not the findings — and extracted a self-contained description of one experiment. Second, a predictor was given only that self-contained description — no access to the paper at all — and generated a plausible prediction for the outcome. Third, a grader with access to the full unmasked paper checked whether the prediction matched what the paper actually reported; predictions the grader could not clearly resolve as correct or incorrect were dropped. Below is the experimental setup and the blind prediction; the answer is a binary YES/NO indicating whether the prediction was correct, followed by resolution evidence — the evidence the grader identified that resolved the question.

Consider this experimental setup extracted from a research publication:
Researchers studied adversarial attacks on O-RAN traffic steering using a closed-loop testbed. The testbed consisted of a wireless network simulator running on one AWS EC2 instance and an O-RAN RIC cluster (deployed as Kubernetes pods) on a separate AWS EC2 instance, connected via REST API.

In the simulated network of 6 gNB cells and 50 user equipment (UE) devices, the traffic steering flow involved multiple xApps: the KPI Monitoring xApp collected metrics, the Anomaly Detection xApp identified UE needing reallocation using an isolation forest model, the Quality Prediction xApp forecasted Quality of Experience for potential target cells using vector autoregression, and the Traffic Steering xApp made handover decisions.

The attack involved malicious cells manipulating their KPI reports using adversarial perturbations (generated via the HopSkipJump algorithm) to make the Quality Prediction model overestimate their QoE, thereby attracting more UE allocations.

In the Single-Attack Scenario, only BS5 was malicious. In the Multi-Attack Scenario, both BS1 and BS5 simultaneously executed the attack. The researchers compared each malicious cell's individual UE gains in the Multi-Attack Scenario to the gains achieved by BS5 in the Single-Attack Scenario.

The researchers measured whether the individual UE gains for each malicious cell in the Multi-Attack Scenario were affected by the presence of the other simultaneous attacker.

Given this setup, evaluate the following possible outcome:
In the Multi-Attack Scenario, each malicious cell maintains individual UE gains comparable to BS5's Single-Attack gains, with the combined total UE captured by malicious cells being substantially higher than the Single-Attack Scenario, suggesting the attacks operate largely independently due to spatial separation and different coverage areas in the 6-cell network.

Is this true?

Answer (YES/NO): NO